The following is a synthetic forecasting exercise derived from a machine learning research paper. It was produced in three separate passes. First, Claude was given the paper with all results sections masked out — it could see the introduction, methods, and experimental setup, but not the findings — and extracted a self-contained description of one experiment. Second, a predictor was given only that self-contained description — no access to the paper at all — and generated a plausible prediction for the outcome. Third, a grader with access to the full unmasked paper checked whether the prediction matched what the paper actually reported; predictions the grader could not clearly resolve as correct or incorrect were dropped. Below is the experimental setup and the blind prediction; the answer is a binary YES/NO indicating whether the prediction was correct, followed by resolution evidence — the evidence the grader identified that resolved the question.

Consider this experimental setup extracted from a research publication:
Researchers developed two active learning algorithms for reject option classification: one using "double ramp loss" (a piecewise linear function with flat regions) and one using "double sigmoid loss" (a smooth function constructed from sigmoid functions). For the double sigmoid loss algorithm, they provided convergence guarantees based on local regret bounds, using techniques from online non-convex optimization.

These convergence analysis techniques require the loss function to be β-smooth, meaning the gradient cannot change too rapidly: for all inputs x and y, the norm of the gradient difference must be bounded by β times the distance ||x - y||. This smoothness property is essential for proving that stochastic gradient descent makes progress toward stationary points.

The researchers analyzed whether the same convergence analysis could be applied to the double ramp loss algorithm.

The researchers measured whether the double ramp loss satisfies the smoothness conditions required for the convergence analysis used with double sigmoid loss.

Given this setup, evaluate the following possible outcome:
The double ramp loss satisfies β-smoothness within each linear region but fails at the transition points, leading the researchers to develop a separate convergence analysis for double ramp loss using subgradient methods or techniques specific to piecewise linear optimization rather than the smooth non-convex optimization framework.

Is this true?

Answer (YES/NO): NO